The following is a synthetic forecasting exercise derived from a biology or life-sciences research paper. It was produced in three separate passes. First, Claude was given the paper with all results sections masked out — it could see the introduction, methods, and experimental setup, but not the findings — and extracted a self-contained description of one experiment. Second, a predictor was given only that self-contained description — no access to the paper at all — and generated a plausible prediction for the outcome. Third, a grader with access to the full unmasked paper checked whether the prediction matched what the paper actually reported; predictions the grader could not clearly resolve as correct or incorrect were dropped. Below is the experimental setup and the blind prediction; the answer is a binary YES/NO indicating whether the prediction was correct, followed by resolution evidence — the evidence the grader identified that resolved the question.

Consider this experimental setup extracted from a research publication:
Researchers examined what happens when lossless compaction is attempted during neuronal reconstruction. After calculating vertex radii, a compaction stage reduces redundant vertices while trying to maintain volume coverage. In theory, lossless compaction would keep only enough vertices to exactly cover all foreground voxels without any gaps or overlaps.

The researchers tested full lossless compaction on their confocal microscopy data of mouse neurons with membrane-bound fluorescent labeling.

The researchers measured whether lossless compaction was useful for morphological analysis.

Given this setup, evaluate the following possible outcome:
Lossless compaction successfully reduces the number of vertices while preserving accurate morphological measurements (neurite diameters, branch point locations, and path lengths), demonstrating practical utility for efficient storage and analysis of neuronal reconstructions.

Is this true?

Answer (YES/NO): NO